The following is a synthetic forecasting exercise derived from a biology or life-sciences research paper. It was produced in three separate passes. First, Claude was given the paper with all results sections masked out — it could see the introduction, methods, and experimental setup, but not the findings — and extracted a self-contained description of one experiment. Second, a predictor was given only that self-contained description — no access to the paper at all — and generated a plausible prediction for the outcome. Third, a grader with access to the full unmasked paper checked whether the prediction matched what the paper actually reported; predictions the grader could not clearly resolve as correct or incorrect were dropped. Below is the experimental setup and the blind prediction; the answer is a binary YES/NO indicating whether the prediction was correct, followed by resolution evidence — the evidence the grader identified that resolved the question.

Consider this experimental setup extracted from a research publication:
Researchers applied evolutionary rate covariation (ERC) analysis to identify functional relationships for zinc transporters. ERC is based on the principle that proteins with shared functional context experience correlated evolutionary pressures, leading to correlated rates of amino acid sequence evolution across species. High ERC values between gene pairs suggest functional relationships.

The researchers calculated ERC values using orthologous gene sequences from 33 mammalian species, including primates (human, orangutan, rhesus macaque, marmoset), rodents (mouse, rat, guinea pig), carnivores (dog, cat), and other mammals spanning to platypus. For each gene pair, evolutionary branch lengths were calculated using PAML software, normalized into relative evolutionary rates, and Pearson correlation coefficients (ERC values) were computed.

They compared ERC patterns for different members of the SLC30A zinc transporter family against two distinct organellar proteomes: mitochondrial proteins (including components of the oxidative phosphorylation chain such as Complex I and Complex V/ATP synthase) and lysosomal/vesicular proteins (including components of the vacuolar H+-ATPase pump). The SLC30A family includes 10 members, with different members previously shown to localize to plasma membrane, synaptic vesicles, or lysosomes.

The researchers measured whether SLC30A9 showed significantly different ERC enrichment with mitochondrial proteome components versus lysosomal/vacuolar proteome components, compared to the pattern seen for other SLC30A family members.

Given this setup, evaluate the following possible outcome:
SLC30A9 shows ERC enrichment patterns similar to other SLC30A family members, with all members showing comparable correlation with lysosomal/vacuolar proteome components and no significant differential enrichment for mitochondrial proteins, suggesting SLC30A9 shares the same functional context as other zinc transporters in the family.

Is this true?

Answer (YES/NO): NO